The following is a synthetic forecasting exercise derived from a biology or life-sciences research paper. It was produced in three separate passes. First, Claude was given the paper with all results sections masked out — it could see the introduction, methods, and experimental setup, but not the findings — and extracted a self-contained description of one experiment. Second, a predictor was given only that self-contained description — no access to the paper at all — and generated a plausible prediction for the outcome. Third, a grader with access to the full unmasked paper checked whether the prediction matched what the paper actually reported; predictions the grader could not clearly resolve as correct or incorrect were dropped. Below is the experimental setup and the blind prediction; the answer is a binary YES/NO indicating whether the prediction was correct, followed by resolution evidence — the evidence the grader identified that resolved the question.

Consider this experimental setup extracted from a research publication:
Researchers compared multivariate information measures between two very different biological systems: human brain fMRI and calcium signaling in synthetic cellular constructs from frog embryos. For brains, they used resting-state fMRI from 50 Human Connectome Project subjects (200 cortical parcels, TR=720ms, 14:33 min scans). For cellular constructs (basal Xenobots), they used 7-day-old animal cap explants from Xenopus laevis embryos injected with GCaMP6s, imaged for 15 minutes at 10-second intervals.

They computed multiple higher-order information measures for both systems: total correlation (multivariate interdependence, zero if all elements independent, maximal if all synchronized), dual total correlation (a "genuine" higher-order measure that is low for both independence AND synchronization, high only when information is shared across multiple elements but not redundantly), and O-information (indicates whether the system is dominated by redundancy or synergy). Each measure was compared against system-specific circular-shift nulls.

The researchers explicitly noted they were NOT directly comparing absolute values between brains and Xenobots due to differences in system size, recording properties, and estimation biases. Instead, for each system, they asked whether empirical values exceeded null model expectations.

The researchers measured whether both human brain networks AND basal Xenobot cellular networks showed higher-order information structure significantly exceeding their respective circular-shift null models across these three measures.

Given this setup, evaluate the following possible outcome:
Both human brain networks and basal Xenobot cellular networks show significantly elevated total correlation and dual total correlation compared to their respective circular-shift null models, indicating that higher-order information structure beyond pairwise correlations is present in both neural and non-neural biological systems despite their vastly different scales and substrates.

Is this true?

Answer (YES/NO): YES